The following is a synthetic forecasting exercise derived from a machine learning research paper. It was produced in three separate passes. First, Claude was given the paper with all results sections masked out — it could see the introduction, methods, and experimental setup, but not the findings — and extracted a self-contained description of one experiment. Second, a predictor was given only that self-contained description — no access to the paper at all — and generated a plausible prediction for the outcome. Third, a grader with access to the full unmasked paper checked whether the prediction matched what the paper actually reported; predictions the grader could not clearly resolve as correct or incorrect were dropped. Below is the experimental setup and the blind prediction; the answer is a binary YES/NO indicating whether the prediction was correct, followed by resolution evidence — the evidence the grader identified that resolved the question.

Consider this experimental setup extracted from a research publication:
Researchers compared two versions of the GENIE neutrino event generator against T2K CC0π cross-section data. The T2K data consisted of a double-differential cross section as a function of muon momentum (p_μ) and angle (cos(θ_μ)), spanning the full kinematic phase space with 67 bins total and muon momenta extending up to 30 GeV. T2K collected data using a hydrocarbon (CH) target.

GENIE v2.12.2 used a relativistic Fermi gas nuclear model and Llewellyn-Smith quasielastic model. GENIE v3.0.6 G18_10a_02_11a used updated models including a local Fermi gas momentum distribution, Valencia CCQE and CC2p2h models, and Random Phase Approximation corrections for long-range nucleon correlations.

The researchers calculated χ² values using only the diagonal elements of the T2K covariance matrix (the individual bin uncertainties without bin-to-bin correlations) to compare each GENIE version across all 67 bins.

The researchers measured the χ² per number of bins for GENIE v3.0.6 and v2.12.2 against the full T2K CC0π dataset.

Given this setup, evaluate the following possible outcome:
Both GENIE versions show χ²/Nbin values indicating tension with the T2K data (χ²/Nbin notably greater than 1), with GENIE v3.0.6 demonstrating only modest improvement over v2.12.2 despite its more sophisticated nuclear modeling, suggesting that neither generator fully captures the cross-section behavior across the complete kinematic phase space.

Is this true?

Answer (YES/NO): NO